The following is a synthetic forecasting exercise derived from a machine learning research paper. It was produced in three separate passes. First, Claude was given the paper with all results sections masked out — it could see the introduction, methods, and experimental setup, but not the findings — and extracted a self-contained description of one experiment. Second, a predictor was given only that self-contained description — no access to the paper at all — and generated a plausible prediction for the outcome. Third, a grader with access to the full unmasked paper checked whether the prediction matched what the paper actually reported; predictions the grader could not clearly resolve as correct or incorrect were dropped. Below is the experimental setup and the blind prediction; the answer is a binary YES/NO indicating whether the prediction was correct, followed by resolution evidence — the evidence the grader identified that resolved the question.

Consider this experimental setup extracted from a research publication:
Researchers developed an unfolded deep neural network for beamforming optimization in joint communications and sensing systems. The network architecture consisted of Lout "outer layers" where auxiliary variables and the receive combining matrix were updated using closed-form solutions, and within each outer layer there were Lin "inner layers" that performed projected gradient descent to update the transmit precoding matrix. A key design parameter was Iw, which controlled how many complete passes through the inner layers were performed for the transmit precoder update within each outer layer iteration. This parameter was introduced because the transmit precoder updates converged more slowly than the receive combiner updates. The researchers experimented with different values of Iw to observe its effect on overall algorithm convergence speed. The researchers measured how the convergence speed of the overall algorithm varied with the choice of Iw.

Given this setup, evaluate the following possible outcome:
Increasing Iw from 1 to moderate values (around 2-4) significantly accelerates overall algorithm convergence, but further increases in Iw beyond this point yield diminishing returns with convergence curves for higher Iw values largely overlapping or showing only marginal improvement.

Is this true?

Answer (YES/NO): NO